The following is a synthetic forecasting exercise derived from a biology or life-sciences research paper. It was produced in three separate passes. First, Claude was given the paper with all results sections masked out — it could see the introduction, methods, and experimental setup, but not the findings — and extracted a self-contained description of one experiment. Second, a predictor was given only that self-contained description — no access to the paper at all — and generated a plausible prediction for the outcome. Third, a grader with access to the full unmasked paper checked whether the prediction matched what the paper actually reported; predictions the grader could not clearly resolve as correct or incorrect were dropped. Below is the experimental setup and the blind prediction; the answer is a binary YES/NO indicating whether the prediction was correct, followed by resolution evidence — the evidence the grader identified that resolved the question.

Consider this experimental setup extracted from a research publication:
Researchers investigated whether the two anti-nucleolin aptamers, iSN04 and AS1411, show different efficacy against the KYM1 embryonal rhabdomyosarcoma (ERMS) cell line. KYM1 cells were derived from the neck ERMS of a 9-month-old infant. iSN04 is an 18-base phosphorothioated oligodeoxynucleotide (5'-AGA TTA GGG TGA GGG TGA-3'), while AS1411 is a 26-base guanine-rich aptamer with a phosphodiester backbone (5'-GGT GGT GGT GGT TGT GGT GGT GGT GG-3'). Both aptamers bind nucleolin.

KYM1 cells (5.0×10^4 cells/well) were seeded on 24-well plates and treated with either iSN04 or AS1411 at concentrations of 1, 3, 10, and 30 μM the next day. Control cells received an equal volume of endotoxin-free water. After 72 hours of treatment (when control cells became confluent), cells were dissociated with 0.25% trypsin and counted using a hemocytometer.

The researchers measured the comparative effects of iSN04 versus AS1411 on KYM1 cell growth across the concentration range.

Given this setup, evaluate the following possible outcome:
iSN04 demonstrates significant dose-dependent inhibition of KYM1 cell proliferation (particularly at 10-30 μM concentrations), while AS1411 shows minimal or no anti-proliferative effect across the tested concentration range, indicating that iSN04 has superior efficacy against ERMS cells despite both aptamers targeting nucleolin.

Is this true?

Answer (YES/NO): NO